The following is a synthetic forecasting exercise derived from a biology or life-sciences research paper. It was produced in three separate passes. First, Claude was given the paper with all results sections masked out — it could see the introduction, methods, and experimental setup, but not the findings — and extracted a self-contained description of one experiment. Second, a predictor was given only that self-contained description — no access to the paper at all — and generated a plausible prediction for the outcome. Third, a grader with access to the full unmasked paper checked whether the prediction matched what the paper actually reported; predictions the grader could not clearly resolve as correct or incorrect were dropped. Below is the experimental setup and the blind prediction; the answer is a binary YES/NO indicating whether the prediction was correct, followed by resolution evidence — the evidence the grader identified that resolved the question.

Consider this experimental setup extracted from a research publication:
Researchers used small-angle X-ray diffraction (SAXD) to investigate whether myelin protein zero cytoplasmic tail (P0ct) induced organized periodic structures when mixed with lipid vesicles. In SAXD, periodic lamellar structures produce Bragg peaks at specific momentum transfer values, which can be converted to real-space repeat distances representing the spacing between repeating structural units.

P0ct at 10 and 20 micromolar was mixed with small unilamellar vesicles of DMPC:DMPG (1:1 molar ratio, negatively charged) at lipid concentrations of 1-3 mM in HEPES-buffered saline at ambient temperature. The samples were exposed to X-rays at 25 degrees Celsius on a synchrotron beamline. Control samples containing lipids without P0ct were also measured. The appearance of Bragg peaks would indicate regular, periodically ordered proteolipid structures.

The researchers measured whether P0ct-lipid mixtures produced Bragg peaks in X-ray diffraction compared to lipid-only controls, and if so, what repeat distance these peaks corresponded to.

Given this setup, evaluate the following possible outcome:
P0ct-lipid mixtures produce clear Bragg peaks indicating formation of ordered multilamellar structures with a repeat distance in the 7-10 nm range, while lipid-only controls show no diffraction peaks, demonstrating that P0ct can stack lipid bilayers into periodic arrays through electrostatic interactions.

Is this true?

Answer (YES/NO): YES